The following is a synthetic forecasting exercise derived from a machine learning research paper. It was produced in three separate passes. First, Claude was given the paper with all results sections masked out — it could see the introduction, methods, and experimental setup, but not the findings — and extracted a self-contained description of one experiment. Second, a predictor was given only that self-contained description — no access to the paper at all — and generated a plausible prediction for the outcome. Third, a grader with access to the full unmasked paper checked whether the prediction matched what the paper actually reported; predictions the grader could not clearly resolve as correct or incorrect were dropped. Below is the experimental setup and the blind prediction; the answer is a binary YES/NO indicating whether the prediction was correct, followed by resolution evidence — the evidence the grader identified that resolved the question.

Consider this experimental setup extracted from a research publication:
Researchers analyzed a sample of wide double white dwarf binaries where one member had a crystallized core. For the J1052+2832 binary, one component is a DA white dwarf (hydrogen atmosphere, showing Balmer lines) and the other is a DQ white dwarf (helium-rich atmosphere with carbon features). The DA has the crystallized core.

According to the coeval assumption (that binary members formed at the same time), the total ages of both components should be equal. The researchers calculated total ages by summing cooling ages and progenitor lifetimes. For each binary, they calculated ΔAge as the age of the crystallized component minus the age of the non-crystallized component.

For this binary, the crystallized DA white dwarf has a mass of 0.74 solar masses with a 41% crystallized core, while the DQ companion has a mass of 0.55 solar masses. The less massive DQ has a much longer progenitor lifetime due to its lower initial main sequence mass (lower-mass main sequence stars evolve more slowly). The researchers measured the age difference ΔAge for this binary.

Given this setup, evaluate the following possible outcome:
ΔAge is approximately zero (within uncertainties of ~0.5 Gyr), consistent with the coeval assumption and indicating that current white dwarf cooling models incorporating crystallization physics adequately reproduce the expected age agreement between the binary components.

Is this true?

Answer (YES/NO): NO